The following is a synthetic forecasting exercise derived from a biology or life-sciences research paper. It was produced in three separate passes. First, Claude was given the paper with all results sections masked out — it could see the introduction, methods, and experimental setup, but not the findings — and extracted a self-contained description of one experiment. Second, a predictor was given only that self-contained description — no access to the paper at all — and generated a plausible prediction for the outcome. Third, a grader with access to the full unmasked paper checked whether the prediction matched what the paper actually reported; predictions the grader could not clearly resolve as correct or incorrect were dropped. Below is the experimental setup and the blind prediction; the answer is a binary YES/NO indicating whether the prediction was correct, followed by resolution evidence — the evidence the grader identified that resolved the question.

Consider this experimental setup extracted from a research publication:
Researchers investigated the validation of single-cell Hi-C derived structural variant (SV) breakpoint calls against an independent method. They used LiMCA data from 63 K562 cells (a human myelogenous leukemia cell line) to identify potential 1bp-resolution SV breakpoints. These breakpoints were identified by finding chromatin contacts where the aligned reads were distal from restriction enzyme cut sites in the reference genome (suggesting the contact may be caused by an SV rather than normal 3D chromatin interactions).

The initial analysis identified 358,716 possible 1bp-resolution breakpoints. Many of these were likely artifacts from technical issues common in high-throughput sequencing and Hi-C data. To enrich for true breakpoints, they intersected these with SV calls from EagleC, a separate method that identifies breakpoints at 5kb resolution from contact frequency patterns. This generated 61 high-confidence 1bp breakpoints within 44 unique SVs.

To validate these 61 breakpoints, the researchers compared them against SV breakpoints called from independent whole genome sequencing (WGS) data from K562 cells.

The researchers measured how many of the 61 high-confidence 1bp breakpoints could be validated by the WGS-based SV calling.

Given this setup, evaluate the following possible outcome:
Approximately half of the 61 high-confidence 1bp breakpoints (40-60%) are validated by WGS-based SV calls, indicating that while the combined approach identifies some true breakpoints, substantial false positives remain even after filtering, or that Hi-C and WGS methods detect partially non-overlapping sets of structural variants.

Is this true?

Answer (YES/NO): NO